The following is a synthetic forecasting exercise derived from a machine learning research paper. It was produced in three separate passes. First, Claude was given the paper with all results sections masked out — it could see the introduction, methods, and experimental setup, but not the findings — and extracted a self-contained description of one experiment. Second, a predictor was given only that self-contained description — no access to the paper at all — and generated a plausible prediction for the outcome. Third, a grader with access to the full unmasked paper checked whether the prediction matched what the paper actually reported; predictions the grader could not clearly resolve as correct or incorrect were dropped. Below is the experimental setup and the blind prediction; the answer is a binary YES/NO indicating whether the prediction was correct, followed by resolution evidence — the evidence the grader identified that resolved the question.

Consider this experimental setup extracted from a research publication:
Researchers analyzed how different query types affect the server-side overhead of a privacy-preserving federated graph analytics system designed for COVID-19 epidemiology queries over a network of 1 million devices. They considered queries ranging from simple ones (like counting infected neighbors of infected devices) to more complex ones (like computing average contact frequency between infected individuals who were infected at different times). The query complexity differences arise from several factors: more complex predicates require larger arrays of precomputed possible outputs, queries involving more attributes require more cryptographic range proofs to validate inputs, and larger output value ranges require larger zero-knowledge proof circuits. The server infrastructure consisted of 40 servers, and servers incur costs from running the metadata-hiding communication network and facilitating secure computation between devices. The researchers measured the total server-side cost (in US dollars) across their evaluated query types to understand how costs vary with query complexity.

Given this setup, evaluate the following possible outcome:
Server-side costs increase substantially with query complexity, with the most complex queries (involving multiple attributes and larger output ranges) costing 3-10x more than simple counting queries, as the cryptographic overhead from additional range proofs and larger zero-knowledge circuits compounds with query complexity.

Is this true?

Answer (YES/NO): YES